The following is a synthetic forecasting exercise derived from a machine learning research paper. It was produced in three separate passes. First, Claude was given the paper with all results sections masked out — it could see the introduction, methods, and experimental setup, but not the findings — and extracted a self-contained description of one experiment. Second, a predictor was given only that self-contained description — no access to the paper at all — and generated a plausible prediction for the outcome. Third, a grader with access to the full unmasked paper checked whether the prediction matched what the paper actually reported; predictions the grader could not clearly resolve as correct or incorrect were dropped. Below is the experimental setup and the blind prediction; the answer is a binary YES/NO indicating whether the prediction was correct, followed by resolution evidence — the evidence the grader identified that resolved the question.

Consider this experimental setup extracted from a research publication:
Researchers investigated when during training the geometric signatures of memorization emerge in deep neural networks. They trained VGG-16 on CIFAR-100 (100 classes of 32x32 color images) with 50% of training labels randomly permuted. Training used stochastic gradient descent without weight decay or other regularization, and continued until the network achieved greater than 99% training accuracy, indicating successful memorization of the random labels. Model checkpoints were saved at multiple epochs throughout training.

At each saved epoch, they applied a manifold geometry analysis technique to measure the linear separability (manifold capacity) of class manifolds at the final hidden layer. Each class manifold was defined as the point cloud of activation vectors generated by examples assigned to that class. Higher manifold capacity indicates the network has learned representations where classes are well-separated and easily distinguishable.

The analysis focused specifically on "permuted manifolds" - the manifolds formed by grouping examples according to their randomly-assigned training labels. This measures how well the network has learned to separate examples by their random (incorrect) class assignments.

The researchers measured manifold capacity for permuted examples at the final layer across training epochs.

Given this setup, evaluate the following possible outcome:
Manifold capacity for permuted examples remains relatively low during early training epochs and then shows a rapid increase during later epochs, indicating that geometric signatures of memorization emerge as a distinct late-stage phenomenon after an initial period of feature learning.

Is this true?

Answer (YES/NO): YES